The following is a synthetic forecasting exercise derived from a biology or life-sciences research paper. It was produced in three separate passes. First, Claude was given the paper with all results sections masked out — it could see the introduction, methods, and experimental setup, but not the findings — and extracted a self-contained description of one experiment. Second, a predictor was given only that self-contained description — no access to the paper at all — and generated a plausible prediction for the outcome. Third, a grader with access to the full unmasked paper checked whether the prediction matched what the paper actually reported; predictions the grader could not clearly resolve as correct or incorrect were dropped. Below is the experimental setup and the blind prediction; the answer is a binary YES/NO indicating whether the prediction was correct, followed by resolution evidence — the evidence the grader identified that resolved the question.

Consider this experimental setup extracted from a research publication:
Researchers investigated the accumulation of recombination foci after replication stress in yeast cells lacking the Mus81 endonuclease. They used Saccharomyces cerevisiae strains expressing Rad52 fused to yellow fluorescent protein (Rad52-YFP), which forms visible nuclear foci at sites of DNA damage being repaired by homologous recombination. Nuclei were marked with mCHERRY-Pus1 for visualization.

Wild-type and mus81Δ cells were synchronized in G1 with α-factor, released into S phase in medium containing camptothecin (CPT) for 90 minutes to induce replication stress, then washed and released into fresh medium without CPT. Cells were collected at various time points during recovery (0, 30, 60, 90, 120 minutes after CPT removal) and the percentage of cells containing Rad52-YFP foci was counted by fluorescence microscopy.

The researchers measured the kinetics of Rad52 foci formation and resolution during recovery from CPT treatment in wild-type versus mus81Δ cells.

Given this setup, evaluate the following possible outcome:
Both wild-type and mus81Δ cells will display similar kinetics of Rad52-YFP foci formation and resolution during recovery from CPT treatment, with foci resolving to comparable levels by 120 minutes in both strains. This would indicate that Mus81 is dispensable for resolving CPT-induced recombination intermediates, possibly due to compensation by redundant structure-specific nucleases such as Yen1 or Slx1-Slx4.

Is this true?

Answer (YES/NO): NO